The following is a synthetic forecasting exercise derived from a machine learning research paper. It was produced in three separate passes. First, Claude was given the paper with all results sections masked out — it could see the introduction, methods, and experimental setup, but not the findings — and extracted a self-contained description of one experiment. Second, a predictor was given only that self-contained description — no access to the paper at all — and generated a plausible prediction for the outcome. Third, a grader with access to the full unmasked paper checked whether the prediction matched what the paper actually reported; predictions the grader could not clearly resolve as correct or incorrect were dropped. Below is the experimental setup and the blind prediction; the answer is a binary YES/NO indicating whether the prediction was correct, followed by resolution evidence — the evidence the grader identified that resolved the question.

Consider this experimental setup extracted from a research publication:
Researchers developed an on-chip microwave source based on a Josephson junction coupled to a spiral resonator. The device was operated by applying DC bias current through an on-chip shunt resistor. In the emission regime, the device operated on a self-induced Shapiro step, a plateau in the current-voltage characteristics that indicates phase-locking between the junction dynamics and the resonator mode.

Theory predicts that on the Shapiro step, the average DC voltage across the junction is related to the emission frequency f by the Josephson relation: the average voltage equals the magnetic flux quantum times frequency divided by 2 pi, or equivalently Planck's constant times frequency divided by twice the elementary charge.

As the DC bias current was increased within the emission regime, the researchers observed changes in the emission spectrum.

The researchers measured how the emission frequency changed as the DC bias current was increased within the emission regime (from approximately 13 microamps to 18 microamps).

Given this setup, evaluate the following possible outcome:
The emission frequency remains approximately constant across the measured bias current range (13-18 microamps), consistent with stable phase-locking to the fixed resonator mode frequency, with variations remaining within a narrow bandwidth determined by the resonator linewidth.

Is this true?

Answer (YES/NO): NO